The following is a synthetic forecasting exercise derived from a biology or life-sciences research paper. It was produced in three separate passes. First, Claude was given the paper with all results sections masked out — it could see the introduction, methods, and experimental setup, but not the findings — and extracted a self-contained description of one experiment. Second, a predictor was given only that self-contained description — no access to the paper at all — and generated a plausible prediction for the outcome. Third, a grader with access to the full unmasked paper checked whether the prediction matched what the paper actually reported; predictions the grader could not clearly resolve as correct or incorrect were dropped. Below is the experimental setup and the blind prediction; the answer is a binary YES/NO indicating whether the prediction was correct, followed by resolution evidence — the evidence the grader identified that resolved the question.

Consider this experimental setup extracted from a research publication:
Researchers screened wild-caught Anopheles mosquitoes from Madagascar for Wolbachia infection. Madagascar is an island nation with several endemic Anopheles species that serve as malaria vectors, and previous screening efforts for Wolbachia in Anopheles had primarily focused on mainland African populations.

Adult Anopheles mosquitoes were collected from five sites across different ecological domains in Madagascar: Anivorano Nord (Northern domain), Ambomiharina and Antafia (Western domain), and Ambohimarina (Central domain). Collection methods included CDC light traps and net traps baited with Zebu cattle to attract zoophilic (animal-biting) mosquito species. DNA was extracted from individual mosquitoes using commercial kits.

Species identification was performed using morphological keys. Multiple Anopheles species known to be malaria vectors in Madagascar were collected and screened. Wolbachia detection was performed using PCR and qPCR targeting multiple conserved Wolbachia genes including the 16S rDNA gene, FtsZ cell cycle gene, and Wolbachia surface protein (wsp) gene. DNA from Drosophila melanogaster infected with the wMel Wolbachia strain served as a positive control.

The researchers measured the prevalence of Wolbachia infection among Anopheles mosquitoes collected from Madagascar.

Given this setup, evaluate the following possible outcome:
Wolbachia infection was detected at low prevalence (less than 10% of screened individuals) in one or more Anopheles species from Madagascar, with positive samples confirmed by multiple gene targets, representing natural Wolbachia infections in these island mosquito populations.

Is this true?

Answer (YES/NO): NO